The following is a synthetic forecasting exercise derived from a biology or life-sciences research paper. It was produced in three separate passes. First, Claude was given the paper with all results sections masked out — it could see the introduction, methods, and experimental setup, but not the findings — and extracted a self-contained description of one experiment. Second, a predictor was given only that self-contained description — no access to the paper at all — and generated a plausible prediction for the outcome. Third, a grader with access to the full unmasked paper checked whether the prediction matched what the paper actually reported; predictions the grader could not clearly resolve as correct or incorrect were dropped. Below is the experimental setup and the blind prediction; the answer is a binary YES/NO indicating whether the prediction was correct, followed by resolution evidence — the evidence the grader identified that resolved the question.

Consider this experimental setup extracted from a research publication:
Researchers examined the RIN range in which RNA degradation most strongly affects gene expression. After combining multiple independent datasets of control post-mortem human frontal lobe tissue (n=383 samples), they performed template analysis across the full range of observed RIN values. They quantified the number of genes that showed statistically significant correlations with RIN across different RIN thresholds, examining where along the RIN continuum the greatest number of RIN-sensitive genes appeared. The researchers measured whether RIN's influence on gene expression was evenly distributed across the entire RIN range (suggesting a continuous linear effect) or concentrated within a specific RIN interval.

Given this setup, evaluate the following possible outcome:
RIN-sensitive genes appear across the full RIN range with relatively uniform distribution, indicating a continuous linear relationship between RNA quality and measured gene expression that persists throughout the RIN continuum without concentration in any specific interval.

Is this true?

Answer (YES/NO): NO